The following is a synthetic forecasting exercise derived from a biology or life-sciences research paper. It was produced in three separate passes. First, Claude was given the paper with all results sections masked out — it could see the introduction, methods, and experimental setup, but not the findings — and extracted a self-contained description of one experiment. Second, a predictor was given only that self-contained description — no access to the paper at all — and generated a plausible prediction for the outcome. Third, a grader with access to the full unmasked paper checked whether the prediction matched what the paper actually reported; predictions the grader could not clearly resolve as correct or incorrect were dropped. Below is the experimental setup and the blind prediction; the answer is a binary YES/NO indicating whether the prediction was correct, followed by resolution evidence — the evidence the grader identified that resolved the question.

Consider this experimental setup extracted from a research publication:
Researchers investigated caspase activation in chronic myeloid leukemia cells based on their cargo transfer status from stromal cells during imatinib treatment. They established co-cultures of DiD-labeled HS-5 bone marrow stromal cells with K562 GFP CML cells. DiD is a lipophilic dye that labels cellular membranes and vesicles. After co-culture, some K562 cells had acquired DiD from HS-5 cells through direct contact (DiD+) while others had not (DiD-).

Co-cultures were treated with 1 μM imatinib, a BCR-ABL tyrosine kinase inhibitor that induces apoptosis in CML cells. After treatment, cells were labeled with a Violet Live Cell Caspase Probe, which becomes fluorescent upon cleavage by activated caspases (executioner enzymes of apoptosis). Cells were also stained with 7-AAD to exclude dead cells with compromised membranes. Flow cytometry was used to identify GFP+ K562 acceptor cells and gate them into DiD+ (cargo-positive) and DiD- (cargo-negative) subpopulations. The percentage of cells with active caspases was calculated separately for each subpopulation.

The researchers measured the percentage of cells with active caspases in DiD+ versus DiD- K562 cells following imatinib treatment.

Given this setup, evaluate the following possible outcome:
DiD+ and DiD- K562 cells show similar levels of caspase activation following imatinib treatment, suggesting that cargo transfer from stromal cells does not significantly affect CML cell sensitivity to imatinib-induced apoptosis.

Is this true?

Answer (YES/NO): NO